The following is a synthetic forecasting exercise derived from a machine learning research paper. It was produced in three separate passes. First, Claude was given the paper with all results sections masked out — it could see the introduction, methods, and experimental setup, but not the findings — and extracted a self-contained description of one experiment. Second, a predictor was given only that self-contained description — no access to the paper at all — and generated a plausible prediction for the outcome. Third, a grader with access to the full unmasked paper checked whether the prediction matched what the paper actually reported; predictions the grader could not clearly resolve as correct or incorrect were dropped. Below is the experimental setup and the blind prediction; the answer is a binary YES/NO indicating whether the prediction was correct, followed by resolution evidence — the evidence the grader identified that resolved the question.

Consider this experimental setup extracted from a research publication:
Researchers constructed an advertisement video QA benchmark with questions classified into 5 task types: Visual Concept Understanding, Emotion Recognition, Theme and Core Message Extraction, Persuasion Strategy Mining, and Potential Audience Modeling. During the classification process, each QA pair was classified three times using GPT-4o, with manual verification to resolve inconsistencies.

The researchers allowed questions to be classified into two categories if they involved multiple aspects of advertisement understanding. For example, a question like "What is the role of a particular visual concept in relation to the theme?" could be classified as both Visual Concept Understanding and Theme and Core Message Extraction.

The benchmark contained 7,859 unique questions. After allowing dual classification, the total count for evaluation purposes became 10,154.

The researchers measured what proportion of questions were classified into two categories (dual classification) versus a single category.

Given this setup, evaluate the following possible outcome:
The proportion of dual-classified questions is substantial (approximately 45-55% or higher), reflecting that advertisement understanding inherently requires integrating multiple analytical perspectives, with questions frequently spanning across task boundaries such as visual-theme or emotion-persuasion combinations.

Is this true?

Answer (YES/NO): NO